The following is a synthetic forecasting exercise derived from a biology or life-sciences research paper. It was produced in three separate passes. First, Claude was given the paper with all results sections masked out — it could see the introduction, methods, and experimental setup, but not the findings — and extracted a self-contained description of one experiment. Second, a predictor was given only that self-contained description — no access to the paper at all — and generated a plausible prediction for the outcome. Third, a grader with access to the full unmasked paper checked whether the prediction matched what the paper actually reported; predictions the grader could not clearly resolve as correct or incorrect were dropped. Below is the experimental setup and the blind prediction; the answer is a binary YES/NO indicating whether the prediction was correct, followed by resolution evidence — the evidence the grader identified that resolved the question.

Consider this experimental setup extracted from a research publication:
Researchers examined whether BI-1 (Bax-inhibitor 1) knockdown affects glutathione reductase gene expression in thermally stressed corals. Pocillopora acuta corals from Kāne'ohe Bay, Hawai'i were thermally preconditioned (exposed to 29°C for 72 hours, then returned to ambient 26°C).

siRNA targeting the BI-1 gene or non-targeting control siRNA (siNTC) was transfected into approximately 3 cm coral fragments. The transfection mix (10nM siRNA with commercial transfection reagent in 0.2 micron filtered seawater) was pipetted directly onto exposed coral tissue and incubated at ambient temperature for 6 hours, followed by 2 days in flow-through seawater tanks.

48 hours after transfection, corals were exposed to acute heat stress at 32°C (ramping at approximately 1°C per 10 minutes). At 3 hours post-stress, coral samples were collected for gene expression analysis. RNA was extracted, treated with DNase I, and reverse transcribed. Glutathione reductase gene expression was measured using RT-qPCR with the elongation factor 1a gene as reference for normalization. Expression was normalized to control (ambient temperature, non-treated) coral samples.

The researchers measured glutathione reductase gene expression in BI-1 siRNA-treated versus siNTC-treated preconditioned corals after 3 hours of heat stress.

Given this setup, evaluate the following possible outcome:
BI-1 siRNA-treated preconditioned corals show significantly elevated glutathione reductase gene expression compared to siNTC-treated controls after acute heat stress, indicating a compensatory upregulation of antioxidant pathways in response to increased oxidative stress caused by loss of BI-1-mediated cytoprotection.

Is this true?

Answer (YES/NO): NO